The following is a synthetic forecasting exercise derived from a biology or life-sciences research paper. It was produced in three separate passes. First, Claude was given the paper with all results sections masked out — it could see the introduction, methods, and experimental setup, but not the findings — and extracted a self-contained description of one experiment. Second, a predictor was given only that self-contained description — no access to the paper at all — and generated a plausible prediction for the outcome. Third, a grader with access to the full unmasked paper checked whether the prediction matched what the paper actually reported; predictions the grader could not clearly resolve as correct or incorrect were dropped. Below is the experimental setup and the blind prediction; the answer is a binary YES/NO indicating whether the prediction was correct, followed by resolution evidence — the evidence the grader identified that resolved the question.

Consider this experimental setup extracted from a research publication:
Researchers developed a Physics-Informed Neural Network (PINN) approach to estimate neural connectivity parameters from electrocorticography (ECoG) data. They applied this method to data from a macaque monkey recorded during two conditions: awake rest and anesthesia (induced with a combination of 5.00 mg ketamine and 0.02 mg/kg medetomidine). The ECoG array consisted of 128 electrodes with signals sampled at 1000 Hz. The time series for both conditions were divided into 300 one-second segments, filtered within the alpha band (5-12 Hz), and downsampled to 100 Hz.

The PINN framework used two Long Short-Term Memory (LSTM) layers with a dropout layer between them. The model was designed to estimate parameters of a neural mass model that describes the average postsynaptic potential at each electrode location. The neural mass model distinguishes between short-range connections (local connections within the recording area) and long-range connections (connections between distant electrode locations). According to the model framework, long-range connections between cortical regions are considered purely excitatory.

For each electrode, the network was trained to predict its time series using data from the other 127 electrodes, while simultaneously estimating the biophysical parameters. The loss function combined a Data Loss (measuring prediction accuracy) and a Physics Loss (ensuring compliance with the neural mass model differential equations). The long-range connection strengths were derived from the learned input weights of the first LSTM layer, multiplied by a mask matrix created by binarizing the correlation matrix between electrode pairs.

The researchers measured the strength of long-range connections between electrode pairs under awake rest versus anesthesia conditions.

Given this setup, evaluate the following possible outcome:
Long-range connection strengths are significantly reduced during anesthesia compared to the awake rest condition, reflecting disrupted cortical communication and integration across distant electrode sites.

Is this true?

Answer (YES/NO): YES